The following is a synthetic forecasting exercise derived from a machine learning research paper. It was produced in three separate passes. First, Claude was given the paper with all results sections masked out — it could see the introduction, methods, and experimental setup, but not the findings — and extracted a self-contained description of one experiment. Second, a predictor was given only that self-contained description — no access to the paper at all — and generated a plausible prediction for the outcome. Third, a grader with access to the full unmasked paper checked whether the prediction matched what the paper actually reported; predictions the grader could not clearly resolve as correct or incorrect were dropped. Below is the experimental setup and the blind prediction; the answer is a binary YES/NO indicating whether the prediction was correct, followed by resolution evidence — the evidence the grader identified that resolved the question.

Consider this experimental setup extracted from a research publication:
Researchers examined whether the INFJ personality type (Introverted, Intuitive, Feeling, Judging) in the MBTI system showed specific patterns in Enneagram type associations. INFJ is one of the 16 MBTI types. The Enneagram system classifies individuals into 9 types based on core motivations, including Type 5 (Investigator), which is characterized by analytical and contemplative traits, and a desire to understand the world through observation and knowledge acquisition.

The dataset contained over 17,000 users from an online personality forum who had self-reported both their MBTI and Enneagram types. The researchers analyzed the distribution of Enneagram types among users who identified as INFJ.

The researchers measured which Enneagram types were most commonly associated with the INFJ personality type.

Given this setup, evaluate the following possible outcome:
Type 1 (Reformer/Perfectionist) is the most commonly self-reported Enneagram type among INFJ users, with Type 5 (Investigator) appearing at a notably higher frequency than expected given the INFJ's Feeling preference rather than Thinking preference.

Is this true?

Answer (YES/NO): NO